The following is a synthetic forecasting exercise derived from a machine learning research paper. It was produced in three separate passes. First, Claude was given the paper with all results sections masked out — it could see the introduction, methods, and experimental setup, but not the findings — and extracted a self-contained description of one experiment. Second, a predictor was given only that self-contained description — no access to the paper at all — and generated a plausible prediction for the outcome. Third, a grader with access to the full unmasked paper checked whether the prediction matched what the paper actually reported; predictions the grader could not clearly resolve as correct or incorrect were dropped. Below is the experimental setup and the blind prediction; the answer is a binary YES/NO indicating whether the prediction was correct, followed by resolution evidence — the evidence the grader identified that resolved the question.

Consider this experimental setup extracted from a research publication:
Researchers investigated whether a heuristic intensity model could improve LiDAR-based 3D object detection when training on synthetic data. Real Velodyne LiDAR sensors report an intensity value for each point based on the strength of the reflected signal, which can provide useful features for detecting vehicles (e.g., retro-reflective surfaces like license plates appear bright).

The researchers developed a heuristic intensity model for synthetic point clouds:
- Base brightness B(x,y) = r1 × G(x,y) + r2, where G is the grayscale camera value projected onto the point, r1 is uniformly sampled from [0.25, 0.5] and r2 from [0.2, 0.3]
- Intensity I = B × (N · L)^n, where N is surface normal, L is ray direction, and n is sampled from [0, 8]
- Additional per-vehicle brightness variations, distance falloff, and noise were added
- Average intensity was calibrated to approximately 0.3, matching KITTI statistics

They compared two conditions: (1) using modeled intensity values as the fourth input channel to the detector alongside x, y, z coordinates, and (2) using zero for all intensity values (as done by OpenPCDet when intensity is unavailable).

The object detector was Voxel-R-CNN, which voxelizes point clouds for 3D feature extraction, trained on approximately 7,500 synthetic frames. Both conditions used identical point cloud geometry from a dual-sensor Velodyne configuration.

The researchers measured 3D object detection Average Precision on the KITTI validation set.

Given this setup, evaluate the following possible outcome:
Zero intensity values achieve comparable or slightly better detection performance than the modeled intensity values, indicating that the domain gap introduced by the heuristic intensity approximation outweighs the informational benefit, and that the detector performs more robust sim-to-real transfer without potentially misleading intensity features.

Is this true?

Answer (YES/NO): NO